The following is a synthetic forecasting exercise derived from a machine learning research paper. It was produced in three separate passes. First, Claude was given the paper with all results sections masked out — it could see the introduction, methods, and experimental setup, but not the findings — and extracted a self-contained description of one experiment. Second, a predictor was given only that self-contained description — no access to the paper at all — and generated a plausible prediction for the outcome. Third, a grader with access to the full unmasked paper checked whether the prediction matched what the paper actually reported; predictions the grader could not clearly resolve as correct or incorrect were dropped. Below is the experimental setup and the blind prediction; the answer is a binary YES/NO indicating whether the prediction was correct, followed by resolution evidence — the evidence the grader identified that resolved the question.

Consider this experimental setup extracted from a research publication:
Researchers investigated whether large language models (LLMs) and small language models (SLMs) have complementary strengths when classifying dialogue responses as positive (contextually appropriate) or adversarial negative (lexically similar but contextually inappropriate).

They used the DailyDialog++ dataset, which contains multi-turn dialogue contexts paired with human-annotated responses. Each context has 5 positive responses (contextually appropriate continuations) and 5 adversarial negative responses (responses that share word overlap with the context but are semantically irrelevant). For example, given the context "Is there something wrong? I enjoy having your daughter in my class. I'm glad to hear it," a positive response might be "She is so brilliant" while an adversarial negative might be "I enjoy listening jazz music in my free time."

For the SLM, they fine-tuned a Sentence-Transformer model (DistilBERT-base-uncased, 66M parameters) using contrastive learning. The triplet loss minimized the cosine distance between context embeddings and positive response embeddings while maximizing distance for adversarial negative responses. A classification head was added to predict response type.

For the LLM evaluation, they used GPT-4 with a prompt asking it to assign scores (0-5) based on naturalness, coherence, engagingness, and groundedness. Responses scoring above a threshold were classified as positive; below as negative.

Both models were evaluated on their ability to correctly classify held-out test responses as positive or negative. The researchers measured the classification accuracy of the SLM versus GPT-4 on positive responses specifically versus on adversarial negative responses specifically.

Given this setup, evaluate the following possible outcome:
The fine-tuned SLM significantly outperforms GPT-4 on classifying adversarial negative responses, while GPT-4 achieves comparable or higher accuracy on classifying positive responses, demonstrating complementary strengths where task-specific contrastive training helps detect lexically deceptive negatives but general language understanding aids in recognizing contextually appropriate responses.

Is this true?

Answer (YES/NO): NO